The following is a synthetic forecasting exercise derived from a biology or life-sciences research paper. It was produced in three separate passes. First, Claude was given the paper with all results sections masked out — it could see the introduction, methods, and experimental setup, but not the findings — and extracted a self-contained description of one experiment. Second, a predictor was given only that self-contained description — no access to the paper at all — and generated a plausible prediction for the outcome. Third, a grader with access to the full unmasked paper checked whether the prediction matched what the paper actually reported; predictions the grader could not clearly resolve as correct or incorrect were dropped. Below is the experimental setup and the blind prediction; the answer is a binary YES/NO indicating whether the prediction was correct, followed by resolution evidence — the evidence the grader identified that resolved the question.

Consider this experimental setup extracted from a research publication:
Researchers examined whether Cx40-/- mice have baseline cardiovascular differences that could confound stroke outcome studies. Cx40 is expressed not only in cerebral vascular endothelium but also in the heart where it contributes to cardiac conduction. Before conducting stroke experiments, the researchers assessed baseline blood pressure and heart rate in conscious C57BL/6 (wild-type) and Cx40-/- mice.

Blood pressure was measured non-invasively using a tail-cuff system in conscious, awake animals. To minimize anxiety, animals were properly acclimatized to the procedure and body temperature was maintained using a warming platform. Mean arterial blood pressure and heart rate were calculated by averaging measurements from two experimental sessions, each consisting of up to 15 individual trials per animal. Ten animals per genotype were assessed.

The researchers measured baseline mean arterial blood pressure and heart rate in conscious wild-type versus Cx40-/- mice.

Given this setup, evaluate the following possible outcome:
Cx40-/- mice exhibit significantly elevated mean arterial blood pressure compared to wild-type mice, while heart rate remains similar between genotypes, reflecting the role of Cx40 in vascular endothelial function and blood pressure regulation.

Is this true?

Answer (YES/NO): YES